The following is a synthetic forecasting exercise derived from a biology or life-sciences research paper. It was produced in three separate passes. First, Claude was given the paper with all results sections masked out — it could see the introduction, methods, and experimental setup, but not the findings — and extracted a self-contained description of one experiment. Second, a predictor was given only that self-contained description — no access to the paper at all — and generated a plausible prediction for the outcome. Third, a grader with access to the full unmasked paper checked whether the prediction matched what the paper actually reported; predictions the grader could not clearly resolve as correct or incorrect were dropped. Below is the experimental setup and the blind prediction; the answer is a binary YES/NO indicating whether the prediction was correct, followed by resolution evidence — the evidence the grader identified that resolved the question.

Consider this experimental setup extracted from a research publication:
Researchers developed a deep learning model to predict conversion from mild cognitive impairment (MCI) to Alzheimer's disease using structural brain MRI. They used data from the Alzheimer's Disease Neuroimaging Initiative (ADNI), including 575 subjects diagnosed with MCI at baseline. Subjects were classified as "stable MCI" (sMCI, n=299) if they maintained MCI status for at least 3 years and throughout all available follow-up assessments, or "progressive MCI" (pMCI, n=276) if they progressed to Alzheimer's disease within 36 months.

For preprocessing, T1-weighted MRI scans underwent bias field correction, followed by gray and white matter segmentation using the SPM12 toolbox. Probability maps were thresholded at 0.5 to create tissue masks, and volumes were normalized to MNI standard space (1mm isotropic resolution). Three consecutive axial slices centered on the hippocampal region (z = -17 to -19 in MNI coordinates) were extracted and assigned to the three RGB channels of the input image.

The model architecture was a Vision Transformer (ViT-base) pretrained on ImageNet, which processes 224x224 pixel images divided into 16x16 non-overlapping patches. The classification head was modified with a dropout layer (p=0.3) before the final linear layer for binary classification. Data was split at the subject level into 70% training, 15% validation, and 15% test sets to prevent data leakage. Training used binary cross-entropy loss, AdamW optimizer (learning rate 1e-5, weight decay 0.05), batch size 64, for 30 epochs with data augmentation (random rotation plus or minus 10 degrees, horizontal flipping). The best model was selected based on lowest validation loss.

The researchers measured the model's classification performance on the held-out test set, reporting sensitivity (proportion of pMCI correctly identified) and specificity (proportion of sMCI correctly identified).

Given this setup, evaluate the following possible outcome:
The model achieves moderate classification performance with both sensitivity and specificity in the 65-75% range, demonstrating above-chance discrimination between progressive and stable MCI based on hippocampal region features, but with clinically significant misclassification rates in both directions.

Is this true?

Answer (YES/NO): YES